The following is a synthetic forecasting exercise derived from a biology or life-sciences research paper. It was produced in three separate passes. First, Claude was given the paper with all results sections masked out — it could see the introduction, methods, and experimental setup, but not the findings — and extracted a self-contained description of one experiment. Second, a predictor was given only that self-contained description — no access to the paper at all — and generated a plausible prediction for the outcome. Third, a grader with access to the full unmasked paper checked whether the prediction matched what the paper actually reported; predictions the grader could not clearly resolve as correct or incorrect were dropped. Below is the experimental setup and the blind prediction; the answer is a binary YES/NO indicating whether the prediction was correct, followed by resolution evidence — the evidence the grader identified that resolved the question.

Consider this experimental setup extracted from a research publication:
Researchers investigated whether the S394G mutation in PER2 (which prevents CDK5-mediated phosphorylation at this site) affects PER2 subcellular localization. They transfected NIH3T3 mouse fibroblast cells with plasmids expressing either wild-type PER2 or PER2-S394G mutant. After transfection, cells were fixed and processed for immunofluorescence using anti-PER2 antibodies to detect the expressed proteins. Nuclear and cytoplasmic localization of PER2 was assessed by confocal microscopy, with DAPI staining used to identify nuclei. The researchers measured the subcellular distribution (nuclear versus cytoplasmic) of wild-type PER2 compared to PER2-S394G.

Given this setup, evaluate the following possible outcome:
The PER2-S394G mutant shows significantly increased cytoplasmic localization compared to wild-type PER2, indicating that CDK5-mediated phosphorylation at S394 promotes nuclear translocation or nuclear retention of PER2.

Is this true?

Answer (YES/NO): YES